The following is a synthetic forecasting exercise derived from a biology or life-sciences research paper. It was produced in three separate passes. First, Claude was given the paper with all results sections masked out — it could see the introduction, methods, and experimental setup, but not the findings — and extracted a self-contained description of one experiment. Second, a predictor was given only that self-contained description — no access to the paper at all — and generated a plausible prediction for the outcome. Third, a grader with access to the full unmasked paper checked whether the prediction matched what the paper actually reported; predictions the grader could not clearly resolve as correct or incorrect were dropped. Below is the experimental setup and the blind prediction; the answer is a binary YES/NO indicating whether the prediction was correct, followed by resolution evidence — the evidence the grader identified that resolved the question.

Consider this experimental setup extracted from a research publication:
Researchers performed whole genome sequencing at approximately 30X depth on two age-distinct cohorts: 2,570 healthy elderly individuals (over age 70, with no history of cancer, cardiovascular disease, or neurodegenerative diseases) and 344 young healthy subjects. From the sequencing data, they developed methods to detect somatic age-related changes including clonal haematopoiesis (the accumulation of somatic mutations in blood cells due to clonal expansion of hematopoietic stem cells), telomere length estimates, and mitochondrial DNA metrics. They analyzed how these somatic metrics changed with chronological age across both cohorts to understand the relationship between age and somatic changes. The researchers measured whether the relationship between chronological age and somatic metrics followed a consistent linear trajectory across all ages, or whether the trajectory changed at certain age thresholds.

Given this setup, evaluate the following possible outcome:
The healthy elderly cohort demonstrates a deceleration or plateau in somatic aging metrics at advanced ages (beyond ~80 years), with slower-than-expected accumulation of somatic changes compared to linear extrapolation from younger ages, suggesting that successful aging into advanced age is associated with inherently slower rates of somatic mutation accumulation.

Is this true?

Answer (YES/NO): NO